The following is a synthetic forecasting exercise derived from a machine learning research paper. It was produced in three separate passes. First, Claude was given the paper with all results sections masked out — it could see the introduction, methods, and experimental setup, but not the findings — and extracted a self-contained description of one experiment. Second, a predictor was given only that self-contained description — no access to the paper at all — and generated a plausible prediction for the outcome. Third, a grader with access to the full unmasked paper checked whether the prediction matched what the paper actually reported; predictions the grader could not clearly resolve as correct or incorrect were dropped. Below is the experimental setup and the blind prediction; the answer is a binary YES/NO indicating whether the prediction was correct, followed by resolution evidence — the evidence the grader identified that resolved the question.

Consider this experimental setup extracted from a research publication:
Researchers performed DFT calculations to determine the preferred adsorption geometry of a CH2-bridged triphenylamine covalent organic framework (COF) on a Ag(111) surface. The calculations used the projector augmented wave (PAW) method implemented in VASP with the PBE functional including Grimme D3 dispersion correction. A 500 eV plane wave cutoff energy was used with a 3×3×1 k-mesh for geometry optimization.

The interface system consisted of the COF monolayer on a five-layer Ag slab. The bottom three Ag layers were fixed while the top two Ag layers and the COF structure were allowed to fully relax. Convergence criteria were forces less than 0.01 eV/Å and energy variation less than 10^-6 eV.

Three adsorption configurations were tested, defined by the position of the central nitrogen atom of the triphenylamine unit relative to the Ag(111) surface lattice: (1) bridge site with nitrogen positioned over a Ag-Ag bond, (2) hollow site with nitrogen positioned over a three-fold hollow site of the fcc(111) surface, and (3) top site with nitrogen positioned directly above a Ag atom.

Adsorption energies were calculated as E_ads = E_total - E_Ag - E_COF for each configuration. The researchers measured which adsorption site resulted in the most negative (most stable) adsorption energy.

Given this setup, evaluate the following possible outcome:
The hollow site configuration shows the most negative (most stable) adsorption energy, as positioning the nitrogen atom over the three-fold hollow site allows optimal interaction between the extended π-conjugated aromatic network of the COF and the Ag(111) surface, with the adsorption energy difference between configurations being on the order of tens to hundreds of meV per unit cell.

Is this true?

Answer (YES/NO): YES